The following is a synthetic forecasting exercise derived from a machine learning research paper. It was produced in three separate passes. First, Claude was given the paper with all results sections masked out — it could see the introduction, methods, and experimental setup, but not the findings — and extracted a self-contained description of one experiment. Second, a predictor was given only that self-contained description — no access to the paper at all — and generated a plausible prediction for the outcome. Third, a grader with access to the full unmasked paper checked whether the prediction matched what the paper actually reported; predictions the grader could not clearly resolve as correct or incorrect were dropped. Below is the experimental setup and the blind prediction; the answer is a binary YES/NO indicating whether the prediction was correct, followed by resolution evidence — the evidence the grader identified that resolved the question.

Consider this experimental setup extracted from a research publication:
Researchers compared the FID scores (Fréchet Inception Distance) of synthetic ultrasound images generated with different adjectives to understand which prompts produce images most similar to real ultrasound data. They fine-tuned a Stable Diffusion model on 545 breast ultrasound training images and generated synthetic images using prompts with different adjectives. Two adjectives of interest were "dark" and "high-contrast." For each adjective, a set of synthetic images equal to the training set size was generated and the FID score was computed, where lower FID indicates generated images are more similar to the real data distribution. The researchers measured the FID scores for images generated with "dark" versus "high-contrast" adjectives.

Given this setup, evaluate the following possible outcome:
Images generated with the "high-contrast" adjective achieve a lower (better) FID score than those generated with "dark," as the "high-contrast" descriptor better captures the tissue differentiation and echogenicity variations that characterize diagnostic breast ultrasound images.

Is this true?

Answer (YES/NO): NO